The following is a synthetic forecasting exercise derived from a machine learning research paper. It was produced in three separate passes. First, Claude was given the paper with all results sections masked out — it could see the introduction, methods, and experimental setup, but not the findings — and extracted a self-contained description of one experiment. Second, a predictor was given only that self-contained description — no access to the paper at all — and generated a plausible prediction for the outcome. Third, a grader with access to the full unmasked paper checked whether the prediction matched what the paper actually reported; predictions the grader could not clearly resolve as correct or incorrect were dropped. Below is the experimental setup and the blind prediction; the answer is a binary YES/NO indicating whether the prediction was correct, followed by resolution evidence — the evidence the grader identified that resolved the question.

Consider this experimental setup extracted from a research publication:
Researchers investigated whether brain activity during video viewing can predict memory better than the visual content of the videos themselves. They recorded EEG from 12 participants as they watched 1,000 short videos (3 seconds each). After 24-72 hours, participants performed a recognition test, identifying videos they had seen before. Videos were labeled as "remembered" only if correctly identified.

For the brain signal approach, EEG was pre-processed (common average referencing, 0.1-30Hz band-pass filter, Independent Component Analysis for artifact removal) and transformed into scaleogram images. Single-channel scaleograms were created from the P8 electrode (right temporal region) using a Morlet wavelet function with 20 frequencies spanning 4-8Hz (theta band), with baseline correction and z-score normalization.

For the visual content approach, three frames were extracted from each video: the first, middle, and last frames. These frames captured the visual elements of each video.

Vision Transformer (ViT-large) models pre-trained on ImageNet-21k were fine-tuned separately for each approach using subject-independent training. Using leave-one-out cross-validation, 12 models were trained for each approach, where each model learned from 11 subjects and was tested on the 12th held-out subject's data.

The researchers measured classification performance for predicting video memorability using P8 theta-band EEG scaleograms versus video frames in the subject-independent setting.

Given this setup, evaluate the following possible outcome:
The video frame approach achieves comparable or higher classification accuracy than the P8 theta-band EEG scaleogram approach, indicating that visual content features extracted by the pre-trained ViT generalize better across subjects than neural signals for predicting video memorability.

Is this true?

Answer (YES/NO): NO